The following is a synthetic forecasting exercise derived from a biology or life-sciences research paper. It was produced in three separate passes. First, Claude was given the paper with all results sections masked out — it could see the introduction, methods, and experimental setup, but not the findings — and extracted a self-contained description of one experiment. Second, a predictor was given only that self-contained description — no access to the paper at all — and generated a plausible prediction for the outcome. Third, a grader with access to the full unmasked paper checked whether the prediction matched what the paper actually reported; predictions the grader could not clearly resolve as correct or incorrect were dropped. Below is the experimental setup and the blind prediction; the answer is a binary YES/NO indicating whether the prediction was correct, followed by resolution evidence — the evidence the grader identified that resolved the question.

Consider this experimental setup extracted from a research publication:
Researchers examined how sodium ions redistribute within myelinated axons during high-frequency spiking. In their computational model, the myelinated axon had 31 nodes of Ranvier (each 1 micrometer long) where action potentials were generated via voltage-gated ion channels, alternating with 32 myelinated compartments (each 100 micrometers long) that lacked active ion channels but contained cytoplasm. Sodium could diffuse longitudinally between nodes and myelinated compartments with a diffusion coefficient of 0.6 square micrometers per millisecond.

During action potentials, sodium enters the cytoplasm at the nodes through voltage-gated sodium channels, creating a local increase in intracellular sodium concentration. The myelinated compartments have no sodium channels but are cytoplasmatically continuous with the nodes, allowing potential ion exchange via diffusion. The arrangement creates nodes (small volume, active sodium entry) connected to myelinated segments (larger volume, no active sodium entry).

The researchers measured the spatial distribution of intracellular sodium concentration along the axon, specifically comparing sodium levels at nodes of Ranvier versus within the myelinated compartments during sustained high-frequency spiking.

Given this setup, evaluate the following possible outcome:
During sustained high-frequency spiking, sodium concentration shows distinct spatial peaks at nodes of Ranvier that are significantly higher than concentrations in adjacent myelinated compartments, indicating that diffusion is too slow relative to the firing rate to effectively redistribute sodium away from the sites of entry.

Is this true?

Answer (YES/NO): NO